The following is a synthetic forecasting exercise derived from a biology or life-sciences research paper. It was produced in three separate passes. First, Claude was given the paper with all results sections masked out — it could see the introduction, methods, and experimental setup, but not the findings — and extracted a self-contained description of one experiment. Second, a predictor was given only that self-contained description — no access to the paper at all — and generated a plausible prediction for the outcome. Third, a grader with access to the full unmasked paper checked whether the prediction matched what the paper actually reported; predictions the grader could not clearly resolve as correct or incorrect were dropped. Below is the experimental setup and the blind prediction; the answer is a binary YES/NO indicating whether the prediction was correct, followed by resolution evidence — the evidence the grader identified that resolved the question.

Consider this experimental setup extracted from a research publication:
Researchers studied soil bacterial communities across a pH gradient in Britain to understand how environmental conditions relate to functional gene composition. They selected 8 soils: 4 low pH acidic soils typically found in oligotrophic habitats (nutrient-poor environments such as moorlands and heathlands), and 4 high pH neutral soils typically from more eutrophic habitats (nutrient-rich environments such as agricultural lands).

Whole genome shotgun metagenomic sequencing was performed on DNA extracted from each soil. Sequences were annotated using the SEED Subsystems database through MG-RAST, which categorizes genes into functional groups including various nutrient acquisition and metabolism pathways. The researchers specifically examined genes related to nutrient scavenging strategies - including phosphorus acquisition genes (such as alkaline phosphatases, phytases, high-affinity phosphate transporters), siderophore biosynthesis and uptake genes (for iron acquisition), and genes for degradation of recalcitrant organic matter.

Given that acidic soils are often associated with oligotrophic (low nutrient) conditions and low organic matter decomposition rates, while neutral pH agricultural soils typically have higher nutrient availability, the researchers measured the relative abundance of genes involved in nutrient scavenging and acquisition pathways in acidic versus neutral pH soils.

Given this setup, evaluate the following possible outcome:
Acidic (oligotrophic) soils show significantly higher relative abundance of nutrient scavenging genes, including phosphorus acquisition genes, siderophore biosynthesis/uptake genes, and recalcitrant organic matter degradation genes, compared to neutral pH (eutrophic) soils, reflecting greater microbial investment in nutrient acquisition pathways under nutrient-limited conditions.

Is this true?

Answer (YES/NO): NO